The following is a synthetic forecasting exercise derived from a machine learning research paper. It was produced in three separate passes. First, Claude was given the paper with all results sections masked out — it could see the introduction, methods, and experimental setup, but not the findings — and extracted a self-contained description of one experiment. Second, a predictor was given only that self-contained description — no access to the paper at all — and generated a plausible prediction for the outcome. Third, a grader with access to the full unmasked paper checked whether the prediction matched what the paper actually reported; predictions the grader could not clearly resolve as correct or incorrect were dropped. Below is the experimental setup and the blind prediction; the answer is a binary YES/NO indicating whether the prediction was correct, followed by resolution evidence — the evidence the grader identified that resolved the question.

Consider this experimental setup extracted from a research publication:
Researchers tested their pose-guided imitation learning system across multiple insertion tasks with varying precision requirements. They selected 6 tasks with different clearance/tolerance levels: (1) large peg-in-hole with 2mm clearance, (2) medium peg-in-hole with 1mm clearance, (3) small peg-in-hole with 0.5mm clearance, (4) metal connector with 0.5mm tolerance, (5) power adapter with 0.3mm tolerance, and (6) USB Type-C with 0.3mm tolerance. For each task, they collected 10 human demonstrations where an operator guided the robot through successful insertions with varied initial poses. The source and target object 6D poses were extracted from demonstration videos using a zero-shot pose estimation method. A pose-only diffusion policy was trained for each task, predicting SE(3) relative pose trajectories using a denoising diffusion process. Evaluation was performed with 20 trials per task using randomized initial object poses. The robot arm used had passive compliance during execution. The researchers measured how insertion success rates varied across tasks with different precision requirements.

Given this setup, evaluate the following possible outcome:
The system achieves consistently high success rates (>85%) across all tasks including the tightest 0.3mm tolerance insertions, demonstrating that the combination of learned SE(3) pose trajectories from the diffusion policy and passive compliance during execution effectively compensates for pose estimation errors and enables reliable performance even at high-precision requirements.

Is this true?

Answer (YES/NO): NO